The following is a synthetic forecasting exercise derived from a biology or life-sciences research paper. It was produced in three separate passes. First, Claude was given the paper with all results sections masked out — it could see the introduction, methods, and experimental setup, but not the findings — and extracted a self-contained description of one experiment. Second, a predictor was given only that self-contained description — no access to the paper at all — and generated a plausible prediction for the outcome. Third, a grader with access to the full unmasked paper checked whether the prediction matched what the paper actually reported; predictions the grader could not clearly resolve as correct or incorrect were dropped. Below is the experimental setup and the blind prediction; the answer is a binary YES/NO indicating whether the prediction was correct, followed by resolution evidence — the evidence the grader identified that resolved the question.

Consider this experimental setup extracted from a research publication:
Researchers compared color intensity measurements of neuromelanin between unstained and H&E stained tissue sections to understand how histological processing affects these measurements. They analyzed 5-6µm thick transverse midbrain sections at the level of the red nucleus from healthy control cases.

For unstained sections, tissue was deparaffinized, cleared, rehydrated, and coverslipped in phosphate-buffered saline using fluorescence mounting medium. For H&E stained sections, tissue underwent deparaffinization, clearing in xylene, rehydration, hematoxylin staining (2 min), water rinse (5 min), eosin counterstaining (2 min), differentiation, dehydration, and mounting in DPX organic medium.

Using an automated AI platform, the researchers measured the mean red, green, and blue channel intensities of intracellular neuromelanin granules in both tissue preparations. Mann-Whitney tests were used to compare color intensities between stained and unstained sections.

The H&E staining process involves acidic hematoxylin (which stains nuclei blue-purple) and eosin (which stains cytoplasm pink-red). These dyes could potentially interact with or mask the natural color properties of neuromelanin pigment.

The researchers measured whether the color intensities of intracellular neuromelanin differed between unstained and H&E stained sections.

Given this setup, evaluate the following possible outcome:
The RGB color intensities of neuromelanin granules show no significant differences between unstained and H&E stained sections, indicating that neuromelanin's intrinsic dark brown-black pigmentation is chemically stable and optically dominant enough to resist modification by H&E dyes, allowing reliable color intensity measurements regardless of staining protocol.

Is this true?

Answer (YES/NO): NO